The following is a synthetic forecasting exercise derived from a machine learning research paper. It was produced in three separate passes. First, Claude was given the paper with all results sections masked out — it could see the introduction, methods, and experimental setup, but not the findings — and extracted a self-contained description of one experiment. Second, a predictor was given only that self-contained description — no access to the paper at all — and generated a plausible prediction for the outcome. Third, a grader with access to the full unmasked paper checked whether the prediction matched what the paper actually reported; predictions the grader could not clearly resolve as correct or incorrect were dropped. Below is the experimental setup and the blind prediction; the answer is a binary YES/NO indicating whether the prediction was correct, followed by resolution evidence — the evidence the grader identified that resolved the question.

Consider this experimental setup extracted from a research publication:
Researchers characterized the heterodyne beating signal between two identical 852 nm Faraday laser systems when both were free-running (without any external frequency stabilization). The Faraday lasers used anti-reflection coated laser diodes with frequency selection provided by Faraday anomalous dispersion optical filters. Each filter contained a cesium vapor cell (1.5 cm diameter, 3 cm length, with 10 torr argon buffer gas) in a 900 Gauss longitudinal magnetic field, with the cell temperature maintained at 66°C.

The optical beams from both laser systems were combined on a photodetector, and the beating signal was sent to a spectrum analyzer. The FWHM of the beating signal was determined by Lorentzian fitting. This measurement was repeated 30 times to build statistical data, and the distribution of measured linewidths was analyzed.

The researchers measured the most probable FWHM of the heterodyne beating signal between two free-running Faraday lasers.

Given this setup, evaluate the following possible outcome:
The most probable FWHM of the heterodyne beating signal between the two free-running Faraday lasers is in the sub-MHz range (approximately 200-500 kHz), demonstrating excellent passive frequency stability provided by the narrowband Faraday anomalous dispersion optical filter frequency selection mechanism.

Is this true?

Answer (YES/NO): NO